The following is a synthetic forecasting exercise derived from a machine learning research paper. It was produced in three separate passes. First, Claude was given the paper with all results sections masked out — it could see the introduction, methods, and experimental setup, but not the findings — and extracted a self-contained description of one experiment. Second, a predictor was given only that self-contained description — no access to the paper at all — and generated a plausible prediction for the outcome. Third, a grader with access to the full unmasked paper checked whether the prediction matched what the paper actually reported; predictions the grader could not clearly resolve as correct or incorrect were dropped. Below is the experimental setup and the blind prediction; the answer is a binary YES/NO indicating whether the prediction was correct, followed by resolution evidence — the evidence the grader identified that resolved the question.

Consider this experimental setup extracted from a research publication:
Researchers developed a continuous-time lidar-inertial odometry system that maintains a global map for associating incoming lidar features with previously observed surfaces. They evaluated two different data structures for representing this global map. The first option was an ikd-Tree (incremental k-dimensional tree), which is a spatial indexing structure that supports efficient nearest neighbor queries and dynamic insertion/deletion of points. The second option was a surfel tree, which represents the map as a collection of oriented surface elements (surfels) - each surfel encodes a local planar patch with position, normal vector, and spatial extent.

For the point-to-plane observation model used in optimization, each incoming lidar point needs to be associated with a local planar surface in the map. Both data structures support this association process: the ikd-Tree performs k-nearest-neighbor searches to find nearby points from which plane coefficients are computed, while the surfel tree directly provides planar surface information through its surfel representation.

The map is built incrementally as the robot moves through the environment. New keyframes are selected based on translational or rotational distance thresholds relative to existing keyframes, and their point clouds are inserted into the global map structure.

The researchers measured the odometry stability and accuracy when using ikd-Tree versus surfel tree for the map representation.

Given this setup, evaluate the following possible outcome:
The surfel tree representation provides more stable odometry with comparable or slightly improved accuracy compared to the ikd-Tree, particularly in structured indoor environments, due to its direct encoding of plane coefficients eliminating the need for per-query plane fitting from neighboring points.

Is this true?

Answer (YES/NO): NO